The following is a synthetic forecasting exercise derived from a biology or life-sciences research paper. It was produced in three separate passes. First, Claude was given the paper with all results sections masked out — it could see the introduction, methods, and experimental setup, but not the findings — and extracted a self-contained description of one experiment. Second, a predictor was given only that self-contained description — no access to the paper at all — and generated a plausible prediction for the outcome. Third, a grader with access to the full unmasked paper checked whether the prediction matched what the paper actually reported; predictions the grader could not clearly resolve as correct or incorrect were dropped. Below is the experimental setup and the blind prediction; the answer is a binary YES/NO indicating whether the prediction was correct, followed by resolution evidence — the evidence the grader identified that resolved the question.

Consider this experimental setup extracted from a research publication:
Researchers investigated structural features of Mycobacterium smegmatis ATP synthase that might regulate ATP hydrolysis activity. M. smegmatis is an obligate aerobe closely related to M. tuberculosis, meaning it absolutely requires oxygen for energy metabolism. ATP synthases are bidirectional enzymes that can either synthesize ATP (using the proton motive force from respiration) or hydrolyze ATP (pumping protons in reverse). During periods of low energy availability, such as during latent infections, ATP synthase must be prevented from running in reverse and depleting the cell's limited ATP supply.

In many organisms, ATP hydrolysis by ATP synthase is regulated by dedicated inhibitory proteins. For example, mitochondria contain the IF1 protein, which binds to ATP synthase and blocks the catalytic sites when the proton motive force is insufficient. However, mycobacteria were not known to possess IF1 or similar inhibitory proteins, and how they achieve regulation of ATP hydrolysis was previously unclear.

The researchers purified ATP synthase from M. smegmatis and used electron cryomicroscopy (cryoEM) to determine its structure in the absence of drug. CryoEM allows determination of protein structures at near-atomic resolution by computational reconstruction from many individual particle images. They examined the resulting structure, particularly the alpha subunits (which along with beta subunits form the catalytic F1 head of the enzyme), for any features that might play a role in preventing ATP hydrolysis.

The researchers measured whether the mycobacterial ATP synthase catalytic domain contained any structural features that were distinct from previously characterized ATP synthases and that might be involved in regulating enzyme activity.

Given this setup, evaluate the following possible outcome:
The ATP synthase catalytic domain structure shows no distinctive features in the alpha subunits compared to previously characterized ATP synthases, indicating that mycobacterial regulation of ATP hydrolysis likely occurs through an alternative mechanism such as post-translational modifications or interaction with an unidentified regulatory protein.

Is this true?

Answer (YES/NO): NO